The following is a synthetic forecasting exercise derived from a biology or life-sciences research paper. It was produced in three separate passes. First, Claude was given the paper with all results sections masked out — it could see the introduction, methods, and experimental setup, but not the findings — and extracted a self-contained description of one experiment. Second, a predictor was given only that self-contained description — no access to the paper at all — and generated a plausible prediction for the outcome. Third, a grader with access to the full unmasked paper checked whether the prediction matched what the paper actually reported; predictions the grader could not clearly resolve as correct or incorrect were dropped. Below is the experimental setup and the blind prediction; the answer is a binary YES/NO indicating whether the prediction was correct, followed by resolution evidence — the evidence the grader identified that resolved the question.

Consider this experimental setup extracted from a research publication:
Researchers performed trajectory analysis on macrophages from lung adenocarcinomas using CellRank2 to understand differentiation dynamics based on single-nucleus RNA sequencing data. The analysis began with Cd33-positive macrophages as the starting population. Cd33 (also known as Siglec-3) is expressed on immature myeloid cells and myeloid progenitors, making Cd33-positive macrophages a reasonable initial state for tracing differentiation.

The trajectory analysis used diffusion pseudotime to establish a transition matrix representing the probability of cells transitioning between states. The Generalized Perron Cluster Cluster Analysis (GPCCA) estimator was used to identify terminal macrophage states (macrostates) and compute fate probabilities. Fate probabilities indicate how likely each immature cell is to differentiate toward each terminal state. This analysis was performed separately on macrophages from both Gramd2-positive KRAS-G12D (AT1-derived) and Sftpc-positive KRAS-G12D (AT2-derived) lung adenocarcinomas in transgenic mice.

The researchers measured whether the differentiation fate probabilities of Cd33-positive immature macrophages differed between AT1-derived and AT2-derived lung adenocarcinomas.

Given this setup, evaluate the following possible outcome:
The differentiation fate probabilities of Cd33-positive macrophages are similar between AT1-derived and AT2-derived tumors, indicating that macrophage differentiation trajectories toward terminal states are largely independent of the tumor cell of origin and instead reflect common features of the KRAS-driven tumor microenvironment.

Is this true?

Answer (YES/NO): NO